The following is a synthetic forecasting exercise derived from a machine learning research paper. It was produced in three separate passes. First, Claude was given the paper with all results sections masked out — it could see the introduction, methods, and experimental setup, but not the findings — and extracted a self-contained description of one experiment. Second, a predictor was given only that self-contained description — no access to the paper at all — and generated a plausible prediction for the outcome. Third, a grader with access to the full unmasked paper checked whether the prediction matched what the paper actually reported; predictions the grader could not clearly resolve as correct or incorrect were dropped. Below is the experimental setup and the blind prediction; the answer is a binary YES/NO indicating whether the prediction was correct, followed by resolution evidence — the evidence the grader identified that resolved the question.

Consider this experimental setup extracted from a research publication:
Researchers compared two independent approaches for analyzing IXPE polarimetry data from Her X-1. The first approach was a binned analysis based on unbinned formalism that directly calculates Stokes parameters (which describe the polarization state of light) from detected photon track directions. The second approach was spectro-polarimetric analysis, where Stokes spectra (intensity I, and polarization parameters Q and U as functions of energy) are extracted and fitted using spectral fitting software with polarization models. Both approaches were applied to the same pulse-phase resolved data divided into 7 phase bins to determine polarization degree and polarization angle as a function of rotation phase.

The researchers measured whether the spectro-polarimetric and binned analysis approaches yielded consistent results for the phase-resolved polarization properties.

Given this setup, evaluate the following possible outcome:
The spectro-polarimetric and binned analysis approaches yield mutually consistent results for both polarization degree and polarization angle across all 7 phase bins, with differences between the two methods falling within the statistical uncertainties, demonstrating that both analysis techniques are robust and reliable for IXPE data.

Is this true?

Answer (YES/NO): YES